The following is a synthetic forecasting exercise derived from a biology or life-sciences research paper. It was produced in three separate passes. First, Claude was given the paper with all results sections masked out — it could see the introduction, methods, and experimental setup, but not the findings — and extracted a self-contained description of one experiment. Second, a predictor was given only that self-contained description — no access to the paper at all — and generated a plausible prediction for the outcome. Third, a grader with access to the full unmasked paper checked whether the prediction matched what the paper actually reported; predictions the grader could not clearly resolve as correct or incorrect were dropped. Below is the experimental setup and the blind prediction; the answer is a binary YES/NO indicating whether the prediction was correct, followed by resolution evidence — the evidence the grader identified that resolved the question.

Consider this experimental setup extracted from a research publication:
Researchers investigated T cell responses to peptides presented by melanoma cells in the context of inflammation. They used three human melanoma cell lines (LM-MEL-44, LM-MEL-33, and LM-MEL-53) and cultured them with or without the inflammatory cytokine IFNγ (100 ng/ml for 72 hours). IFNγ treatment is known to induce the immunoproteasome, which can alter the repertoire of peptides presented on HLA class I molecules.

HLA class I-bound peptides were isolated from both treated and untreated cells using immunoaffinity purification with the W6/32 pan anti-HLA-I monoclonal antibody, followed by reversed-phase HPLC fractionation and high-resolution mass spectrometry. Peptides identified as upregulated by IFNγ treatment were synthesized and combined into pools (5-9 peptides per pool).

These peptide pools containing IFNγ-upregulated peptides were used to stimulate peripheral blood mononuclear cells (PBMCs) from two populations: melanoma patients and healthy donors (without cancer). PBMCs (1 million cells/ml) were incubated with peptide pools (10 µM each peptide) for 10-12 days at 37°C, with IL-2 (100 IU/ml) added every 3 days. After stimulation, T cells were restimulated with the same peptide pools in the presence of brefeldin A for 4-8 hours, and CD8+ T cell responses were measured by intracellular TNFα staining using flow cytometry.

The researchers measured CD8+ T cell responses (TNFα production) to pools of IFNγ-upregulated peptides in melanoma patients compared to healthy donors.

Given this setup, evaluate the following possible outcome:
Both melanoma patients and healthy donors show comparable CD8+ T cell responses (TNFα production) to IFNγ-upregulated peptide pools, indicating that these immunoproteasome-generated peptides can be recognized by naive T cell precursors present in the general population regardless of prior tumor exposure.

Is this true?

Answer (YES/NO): NO